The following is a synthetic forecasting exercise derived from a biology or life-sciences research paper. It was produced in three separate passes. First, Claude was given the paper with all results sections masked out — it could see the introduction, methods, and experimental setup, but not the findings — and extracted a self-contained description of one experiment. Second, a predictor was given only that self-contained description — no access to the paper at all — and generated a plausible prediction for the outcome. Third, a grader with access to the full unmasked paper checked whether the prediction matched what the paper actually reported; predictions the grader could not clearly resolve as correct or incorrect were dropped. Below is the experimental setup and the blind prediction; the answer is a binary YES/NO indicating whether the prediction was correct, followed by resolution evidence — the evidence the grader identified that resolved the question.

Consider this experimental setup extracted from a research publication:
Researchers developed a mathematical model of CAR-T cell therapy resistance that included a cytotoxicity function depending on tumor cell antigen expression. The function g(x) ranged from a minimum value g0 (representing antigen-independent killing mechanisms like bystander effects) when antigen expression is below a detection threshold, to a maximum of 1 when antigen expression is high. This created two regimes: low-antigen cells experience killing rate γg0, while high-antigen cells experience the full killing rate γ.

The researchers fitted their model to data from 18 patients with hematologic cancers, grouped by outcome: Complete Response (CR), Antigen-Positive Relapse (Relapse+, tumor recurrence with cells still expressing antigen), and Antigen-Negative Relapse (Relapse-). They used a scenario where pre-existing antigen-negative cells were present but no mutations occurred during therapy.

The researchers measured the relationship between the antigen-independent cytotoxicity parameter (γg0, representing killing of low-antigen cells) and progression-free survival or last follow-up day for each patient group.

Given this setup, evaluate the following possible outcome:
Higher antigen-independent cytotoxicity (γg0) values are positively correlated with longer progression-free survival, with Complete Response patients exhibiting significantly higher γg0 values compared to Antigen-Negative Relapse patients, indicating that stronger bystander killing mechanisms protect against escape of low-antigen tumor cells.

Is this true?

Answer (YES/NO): NO